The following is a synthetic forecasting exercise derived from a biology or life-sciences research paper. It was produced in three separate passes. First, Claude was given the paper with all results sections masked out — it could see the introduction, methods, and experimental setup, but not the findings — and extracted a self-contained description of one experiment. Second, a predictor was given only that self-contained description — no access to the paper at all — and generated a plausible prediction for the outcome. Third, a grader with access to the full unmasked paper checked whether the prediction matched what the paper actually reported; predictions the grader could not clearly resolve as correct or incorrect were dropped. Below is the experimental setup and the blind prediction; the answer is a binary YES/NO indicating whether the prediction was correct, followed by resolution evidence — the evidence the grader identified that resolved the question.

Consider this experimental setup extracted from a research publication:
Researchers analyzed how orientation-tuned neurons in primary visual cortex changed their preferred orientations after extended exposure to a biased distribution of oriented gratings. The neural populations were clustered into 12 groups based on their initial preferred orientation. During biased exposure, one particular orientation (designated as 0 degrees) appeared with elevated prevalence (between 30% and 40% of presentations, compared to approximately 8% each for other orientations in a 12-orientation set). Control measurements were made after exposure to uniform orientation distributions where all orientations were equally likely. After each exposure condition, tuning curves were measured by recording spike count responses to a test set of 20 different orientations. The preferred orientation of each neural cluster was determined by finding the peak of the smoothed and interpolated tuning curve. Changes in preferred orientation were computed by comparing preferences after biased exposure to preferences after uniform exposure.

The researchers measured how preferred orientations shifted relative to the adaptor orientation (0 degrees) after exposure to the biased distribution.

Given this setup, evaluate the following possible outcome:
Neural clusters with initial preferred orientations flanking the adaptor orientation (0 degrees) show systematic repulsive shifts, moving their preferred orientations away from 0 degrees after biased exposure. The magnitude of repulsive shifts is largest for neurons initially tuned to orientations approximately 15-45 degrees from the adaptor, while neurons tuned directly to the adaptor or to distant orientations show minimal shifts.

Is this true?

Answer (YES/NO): YES